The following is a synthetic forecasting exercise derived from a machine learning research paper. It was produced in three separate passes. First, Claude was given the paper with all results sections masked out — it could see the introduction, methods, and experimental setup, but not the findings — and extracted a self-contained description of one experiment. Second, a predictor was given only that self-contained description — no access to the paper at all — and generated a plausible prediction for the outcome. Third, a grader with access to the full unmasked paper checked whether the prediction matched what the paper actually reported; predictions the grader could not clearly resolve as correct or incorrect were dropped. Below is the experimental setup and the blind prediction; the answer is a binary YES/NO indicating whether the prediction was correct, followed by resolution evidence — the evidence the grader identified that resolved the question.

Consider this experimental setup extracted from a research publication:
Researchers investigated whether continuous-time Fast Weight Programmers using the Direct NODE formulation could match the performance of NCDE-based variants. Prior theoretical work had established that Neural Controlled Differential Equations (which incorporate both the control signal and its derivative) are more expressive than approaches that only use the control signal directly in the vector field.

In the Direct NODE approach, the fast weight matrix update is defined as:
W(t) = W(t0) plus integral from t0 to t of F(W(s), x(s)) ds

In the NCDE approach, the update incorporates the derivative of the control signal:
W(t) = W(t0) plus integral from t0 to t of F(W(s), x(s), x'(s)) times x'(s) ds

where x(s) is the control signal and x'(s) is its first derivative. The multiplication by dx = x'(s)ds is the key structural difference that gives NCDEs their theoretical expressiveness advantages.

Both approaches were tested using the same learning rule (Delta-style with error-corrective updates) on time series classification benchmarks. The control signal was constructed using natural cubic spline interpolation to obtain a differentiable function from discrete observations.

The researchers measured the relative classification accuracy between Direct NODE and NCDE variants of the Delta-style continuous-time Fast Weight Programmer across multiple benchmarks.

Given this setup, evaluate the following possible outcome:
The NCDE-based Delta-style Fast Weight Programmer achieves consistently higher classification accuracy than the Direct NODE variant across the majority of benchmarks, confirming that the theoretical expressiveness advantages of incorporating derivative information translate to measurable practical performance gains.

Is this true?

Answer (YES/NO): NO